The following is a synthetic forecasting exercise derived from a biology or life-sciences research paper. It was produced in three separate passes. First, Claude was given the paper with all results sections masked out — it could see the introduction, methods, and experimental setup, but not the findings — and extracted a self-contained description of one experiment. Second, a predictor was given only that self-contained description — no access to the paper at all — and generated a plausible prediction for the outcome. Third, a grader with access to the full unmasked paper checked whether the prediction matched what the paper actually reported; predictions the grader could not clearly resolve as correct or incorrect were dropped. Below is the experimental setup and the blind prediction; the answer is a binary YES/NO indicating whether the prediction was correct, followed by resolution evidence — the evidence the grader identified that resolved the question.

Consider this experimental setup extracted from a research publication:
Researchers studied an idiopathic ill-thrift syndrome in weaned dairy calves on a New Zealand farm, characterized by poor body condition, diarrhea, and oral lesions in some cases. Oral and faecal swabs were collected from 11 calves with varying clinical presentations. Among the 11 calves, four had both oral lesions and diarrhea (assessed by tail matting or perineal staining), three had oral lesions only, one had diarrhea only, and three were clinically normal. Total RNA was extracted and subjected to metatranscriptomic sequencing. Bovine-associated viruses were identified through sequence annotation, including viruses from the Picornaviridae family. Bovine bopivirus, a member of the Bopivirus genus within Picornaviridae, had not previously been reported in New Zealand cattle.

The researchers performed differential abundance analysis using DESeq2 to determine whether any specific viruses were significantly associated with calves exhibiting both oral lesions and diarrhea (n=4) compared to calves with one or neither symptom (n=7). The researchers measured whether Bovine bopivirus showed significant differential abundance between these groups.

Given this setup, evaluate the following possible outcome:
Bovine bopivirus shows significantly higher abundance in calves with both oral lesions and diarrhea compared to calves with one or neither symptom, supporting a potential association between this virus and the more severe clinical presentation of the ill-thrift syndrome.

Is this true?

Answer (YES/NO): NO